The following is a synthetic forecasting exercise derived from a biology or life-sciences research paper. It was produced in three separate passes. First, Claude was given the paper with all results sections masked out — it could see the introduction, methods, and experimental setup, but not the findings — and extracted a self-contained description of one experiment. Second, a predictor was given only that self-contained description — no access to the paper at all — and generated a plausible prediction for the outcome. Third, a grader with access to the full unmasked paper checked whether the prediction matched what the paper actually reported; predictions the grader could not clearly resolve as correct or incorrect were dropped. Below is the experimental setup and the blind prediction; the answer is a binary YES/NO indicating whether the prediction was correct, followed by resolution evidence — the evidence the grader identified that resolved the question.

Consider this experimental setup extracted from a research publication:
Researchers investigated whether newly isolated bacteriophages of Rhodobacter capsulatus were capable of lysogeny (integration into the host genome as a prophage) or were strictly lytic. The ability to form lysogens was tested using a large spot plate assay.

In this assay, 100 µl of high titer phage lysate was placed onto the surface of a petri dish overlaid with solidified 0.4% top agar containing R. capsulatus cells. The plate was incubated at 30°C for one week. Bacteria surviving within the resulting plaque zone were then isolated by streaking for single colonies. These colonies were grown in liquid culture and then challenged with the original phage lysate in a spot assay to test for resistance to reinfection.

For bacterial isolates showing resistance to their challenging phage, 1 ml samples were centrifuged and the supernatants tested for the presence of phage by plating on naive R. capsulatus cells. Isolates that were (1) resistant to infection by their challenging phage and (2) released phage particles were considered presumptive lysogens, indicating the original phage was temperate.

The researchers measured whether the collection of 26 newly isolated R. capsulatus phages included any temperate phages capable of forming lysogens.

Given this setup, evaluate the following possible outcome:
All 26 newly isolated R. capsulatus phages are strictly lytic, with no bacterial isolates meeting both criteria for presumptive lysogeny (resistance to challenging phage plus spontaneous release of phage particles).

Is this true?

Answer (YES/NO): NO